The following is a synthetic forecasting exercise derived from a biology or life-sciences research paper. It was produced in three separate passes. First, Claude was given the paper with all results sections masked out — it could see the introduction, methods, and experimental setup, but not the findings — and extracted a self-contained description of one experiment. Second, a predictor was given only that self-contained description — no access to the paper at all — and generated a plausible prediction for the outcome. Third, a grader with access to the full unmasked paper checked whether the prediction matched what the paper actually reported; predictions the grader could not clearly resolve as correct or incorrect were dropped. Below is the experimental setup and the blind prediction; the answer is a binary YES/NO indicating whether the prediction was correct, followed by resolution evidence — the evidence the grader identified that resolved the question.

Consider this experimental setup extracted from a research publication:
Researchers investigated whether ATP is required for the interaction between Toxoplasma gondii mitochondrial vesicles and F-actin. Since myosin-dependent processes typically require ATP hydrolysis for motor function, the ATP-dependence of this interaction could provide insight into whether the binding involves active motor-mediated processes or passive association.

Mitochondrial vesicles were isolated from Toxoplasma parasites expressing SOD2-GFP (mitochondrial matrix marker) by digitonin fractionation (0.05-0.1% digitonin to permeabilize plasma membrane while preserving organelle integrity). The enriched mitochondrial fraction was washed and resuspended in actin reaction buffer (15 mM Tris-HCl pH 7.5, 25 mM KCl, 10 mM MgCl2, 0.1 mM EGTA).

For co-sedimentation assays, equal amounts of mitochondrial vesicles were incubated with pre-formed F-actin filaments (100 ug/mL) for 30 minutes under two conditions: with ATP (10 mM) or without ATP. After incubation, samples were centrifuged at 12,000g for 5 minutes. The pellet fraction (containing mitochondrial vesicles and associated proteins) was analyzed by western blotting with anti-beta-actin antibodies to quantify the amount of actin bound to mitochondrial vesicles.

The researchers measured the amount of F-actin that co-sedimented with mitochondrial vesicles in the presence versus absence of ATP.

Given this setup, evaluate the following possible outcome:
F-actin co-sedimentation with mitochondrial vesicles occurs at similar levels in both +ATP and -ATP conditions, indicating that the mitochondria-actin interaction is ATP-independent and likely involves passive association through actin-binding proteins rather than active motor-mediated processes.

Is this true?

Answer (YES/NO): YES